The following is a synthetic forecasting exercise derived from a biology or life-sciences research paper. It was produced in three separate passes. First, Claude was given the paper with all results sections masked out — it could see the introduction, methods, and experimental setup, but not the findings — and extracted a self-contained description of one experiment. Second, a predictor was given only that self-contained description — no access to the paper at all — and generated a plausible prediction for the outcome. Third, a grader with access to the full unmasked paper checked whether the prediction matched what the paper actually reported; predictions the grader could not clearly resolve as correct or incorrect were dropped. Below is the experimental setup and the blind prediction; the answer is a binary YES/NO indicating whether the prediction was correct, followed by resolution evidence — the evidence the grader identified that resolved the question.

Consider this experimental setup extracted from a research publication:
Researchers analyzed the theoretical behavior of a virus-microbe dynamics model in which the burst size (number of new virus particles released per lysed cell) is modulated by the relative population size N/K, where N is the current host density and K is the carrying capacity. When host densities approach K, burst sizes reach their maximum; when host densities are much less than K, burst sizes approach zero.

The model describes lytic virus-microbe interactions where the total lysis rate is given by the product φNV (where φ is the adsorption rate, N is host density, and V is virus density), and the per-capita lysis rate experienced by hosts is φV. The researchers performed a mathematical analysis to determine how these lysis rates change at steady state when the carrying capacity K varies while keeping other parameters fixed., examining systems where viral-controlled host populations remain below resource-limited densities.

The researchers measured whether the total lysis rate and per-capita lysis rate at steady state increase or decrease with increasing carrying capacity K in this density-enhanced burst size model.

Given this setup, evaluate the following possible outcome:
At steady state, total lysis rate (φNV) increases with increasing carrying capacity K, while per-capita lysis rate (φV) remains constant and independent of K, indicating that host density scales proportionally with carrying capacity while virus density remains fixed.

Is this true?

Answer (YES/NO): NO